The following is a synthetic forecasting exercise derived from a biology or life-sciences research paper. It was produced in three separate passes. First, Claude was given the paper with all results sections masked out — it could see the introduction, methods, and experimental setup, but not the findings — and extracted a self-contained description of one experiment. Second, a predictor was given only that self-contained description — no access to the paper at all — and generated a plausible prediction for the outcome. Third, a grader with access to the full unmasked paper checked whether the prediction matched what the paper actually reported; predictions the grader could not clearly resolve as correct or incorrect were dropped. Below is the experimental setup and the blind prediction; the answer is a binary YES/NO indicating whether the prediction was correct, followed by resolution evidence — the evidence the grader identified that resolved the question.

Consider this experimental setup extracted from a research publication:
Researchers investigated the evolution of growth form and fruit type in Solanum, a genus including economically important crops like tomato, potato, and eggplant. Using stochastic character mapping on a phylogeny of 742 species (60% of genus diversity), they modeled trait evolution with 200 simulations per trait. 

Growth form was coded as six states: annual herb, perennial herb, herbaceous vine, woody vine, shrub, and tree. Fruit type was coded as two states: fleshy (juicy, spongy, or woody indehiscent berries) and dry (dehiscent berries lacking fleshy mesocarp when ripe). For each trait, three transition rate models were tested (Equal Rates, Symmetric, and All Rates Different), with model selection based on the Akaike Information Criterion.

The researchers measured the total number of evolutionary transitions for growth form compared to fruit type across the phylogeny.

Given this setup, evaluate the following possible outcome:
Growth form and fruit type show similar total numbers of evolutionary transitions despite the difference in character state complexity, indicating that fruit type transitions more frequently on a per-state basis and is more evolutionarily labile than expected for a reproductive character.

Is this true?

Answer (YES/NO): NO